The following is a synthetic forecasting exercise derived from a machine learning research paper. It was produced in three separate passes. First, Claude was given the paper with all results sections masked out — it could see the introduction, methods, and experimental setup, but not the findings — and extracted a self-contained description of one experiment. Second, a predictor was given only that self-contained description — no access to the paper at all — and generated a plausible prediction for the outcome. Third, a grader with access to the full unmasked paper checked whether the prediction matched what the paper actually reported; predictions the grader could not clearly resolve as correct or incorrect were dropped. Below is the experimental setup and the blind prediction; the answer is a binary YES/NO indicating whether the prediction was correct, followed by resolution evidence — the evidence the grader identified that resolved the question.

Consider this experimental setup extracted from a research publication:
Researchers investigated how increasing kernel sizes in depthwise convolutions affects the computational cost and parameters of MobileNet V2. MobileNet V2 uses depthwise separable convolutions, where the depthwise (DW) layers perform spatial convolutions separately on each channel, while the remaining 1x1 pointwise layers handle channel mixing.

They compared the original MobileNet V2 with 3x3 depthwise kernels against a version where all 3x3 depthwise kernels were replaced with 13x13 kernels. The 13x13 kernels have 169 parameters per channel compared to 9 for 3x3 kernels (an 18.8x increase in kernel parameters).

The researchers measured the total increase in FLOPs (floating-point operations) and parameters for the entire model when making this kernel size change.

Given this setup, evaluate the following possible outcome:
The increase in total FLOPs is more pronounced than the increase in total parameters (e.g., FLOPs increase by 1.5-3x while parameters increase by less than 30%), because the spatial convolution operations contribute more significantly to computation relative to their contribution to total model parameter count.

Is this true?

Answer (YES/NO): NO